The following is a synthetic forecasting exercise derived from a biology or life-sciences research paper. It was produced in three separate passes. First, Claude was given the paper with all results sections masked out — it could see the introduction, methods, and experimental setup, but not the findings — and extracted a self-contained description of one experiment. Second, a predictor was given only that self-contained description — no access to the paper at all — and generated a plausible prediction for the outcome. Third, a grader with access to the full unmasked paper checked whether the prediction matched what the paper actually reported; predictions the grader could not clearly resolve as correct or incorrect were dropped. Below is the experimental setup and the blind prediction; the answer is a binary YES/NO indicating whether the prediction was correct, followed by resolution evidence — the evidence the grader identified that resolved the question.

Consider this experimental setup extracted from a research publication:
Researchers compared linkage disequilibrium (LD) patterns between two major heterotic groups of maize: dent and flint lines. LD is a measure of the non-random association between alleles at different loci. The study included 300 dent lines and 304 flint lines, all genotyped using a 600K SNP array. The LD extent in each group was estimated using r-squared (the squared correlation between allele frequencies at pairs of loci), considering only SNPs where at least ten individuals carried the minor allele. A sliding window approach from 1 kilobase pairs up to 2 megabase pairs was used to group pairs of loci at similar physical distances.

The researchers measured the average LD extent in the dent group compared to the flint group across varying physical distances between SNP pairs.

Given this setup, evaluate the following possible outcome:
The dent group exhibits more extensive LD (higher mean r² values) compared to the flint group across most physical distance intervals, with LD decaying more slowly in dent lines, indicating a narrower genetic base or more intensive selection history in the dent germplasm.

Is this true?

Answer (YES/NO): YES